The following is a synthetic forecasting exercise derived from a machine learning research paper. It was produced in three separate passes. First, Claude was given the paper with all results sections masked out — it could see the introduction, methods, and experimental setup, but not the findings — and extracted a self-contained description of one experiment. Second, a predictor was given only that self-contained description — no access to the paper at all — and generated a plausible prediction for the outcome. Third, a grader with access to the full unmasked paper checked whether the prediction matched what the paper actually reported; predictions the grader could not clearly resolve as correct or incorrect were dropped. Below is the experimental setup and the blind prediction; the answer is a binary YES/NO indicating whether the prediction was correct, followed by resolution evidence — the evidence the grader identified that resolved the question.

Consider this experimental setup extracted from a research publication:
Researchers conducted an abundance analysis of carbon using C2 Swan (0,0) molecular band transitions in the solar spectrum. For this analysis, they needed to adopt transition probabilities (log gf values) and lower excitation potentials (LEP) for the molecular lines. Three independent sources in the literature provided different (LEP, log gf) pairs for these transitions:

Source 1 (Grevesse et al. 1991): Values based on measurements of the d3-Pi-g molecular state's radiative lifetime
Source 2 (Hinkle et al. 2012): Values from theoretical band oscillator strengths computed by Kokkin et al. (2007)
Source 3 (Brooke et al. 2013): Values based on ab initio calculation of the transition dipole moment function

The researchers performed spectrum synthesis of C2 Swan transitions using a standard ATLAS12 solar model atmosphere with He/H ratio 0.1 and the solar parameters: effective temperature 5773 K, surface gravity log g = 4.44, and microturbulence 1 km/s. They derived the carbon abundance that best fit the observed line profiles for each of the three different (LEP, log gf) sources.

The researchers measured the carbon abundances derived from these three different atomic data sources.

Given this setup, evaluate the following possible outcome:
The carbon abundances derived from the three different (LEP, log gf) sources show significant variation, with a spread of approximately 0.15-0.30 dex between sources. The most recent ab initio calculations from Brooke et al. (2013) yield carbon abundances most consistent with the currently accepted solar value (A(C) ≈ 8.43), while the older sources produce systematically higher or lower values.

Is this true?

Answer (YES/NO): NO